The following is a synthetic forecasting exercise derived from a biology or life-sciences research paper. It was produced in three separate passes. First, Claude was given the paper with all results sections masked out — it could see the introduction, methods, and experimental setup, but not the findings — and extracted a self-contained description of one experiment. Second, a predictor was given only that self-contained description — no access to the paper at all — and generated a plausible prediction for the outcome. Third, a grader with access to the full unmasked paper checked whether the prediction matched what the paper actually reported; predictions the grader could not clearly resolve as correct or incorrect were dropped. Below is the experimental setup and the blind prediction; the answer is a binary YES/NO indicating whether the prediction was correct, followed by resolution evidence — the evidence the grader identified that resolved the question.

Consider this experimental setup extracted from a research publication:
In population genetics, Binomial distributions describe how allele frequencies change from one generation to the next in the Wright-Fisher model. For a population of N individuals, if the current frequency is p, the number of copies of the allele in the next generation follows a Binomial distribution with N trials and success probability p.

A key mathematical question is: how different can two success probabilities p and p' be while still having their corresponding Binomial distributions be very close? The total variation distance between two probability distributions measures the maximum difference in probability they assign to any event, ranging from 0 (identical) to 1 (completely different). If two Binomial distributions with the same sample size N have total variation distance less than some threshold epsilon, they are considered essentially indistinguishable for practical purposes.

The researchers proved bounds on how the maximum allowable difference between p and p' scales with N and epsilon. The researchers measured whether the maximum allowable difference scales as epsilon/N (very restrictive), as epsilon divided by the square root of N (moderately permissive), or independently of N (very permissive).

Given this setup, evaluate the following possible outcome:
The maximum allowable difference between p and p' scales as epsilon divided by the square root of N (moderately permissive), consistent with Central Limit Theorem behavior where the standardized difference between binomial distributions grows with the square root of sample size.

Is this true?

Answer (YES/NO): YES